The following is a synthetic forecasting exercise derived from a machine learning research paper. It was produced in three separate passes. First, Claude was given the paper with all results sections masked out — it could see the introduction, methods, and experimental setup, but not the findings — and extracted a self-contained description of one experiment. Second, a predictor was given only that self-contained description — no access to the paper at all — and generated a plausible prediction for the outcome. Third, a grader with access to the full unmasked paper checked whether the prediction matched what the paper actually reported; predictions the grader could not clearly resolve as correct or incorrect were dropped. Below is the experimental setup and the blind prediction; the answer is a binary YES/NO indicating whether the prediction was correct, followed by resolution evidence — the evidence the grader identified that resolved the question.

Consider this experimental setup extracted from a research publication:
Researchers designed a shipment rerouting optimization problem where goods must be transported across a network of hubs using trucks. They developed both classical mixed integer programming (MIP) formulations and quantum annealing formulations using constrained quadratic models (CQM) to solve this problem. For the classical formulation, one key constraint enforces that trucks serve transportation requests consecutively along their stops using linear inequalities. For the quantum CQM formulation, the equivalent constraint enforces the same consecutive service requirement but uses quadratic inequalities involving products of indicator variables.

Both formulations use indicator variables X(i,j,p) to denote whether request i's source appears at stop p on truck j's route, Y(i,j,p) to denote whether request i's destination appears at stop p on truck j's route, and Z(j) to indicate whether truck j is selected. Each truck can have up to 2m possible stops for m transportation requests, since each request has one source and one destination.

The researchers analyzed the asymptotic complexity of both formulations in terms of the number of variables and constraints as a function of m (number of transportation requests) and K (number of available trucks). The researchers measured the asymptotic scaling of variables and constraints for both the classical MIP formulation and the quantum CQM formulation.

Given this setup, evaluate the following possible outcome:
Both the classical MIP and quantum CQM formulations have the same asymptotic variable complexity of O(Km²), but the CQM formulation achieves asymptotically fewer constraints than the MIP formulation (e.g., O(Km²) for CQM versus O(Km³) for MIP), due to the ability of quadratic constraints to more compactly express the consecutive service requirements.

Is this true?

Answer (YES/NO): NO